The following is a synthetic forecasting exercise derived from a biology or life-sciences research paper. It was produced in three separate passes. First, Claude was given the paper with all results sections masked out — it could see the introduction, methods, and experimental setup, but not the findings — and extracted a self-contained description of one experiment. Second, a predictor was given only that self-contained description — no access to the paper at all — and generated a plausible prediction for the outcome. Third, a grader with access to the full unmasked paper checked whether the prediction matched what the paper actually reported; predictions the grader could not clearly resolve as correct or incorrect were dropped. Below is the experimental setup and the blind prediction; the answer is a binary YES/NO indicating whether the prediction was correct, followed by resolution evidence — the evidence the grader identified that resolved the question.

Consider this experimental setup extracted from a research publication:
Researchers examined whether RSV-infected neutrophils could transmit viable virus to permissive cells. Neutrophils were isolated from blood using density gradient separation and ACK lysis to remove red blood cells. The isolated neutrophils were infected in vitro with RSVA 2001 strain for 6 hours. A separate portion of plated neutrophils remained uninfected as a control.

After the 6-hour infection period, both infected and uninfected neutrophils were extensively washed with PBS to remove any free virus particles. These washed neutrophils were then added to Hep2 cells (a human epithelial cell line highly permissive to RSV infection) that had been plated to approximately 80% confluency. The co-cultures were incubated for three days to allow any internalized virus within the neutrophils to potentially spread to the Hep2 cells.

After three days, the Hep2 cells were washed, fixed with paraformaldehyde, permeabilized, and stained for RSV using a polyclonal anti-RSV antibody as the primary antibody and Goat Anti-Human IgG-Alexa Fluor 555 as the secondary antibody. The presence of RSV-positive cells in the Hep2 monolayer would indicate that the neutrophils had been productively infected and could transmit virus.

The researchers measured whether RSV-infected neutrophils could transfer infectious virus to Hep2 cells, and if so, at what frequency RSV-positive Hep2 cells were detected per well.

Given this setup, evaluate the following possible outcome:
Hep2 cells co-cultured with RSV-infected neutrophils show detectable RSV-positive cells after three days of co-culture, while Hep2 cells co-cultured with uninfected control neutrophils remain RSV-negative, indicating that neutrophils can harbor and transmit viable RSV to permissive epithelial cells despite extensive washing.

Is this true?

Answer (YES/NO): YES